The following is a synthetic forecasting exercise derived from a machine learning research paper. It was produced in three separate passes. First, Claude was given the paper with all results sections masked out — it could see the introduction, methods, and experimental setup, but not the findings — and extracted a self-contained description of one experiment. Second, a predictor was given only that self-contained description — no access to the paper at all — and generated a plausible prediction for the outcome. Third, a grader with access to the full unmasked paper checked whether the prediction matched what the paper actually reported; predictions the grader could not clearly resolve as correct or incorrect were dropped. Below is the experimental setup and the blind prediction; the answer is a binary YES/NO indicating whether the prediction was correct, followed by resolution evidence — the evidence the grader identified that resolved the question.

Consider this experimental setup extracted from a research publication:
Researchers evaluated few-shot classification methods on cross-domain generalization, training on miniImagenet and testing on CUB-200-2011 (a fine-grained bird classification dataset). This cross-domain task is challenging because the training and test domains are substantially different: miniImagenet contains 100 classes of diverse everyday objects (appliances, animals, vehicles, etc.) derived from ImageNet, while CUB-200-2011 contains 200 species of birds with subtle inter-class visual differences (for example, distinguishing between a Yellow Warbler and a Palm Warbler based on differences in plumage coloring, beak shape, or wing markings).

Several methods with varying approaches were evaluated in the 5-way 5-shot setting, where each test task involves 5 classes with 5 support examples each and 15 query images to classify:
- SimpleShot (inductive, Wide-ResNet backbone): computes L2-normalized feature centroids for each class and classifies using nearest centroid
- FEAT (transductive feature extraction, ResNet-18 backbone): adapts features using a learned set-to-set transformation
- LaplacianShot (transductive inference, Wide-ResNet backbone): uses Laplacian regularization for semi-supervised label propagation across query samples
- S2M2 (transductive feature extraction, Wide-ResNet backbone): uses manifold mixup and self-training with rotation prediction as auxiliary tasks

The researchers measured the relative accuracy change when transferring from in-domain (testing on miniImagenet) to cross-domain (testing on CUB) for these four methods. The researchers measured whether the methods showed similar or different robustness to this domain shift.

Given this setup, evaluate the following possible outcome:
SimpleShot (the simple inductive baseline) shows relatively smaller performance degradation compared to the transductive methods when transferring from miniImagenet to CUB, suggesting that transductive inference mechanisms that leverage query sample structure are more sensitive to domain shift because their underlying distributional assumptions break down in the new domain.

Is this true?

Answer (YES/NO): NO